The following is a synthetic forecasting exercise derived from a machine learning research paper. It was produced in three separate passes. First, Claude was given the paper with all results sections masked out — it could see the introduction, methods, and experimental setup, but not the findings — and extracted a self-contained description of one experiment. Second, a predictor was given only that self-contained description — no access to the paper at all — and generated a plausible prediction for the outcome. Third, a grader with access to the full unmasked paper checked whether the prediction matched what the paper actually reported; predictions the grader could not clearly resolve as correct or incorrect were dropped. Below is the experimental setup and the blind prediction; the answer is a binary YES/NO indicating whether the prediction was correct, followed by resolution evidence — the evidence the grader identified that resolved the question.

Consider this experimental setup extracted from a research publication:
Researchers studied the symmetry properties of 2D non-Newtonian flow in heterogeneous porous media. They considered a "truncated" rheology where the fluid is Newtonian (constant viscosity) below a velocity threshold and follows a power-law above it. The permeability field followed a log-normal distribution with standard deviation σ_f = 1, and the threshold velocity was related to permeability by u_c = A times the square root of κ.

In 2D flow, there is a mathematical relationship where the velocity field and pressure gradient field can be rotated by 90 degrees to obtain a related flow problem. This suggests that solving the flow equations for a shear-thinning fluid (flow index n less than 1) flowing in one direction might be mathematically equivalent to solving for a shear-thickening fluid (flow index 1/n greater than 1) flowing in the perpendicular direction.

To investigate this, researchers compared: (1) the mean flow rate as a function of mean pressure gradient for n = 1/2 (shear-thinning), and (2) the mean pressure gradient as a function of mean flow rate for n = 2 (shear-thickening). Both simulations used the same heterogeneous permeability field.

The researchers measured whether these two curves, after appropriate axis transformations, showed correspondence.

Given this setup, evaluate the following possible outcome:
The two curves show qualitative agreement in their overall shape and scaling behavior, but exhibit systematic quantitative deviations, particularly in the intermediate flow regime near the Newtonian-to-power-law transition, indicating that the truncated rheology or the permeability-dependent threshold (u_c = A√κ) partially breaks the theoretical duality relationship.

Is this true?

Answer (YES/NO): NO